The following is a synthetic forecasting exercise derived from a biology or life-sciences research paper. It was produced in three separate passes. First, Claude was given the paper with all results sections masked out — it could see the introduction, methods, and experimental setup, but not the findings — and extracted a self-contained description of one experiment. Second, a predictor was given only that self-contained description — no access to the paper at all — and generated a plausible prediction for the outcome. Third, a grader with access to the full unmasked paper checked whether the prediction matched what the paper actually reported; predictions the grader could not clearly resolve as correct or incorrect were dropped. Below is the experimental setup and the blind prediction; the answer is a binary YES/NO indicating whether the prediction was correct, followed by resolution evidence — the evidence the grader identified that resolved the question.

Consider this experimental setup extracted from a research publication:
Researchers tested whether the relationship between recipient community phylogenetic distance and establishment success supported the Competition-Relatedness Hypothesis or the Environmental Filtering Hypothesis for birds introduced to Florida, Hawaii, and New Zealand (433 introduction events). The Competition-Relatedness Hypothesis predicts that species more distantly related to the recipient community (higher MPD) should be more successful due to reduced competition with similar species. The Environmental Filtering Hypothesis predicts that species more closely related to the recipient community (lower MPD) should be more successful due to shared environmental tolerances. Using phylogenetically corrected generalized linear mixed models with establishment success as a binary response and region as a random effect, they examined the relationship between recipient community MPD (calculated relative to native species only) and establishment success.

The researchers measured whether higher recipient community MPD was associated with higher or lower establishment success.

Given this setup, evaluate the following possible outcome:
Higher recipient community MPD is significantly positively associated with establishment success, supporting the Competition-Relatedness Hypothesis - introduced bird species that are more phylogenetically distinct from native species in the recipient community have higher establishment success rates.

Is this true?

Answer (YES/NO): YES